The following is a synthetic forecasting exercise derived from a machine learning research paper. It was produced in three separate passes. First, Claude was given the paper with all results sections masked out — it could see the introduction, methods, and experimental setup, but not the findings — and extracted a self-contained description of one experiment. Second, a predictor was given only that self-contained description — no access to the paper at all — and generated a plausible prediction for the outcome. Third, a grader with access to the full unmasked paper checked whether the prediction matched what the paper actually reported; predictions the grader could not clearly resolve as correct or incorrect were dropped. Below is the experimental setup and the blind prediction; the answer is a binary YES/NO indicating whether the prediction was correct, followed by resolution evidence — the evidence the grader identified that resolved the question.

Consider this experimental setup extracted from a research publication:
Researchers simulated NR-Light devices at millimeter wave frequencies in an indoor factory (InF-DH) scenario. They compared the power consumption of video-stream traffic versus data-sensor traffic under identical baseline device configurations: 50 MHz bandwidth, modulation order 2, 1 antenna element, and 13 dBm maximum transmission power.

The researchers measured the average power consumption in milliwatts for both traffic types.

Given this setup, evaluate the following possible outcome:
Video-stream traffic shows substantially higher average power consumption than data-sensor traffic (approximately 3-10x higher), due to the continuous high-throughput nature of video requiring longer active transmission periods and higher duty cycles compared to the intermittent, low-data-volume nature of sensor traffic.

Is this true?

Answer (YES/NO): NO